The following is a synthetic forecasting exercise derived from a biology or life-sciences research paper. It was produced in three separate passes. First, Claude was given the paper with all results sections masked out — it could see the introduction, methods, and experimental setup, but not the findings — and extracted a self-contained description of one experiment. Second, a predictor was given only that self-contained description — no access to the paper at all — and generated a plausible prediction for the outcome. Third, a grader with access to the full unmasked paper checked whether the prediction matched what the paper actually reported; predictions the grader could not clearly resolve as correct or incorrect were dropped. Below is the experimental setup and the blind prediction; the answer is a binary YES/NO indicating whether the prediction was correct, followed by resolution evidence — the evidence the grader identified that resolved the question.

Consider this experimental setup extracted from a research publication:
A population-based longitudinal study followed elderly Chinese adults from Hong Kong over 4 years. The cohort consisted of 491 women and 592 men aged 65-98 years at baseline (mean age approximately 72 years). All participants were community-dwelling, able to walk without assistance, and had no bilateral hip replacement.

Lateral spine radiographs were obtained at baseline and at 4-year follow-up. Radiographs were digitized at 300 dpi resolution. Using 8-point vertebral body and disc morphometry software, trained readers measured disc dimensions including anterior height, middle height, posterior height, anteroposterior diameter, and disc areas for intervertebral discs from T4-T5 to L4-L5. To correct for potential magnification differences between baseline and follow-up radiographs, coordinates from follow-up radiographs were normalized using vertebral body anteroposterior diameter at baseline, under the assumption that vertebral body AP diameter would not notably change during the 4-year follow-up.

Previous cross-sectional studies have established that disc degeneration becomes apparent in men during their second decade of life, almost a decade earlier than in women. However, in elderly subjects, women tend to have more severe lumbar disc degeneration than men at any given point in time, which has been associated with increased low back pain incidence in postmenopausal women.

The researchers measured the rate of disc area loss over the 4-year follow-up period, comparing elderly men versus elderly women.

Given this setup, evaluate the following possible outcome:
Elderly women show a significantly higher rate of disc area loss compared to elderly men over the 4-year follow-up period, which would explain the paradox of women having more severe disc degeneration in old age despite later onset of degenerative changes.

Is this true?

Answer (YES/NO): YES